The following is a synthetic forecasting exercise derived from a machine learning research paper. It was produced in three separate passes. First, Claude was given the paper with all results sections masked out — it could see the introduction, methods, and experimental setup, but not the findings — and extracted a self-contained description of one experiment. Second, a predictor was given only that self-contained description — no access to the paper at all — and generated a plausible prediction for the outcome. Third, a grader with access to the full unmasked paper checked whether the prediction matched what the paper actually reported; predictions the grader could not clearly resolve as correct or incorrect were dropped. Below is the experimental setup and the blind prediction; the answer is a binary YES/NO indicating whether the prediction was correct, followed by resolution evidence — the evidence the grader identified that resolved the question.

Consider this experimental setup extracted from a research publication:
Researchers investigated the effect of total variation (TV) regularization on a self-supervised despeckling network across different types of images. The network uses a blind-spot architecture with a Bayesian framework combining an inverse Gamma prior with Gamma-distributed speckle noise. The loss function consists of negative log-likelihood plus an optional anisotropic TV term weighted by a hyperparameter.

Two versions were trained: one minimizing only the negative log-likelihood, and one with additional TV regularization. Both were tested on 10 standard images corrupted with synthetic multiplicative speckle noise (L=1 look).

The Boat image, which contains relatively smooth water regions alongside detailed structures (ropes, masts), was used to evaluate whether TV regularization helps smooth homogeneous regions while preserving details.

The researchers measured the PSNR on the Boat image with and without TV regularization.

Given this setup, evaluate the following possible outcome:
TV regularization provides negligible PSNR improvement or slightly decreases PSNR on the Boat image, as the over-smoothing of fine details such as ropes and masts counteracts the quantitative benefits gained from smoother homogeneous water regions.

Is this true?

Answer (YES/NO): NO